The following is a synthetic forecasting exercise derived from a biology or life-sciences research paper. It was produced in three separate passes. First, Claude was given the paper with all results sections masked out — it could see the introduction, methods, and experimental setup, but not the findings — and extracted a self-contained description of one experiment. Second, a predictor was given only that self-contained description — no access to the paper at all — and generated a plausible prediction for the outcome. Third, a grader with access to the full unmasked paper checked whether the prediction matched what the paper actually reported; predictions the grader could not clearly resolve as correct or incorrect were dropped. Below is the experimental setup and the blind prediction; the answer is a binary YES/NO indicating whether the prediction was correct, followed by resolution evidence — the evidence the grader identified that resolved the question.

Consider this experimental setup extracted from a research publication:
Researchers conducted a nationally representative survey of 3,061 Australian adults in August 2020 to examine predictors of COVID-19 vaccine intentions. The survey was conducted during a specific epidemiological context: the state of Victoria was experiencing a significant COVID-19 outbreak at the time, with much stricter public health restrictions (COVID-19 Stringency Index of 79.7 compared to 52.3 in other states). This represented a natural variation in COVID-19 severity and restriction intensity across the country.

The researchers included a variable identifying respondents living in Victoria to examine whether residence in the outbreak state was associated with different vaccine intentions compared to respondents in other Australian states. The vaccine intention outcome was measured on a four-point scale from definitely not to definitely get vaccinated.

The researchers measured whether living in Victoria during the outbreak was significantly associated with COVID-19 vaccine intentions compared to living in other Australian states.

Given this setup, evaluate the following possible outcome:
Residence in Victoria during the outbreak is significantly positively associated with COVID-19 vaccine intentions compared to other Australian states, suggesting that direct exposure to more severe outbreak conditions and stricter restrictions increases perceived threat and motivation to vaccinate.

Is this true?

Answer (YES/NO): NO